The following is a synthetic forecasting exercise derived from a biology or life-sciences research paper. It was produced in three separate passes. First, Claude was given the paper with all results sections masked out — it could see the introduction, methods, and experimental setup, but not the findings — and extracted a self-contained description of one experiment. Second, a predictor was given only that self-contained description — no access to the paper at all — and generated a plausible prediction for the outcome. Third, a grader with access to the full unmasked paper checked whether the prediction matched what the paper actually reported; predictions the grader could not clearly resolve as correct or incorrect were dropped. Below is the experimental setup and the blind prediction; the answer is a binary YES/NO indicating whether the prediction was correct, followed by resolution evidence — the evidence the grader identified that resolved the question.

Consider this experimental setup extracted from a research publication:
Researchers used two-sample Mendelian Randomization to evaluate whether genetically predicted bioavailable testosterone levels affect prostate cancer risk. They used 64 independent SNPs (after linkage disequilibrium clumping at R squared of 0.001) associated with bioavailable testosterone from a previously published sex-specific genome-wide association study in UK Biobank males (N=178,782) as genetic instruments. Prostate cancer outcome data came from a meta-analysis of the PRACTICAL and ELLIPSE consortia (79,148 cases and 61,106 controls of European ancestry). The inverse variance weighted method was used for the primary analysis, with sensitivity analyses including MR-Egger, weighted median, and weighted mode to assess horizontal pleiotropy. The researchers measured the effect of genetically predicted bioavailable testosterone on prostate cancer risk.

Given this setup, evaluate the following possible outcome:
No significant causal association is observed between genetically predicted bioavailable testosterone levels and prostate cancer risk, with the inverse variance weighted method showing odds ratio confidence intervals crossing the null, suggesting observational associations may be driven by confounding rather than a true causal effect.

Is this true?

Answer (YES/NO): NO